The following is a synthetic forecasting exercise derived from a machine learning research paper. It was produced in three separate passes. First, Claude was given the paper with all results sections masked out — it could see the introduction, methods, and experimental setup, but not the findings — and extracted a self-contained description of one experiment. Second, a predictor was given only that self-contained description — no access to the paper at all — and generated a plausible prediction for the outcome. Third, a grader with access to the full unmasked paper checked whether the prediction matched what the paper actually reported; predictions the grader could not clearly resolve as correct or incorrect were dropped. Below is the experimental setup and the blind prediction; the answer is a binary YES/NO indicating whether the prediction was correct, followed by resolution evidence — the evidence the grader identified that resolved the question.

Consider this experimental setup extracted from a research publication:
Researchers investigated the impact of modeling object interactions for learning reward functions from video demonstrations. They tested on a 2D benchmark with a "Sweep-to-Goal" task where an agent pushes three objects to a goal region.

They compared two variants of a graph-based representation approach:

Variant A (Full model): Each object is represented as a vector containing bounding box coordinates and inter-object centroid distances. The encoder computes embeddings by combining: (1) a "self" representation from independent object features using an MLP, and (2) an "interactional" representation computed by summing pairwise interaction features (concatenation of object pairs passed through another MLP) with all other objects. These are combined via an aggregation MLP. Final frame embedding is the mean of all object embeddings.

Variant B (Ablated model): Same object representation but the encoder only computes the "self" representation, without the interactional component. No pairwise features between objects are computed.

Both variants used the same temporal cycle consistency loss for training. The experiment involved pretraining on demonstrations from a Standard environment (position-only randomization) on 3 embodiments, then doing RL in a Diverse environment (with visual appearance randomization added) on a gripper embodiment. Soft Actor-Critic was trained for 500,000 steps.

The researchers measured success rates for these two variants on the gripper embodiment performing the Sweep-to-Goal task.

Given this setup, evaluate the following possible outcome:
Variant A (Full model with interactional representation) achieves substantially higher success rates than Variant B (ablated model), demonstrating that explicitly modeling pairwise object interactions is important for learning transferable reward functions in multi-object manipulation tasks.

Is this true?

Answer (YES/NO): YES